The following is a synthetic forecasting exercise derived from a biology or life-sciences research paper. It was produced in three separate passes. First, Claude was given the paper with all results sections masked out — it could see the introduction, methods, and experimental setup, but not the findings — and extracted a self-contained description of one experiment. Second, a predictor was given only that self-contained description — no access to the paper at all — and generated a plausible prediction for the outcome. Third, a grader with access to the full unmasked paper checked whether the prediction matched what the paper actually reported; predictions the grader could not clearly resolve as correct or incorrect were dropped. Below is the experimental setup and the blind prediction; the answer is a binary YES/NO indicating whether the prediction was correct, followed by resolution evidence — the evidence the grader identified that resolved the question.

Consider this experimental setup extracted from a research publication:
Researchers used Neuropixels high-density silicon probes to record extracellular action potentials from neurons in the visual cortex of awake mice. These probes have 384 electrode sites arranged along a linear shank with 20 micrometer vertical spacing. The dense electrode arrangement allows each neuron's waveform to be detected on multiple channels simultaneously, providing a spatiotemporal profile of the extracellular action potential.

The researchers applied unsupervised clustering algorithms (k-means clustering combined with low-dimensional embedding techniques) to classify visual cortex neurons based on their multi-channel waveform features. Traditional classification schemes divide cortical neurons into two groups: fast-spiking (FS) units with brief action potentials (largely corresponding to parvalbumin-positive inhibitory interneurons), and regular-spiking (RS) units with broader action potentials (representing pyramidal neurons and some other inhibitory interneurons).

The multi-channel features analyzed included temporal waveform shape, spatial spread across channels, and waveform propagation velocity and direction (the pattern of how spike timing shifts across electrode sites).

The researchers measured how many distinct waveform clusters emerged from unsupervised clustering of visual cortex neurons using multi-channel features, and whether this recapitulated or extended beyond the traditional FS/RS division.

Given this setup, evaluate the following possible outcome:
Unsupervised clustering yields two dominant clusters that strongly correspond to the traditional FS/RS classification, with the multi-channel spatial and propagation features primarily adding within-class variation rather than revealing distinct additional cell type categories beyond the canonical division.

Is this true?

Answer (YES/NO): NO